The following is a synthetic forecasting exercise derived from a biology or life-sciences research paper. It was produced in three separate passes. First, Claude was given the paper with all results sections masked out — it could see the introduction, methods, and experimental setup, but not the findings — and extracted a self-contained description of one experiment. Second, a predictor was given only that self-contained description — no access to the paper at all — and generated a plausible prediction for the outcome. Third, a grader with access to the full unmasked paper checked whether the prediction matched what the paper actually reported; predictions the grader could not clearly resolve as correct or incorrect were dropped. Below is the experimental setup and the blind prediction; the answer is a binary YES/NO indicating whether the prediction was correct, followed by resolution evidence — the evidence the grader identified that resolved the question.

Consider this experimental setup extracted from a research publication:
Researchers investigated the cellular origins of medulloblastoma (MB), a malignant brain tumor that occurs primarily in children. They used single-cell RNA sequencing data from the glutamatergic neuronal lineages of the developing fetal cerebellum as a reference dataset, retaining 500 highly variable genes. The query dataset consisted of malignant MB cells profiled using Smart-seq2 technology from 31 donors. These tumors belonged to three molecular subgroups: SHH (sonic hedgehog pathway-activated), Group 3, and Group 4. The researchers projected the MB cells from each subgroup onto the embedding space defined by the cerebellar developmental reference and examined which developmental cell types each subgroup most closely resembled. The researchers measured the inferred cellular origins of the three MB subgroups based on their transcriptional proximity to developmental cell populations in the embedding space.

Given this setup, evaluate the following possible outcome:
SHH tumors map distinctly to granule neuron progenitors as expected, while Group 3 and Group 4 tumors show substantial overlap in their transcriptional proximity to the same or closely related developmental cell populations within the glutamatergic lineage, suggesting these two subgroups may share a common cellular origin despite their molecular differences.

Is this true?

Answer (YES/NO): NO